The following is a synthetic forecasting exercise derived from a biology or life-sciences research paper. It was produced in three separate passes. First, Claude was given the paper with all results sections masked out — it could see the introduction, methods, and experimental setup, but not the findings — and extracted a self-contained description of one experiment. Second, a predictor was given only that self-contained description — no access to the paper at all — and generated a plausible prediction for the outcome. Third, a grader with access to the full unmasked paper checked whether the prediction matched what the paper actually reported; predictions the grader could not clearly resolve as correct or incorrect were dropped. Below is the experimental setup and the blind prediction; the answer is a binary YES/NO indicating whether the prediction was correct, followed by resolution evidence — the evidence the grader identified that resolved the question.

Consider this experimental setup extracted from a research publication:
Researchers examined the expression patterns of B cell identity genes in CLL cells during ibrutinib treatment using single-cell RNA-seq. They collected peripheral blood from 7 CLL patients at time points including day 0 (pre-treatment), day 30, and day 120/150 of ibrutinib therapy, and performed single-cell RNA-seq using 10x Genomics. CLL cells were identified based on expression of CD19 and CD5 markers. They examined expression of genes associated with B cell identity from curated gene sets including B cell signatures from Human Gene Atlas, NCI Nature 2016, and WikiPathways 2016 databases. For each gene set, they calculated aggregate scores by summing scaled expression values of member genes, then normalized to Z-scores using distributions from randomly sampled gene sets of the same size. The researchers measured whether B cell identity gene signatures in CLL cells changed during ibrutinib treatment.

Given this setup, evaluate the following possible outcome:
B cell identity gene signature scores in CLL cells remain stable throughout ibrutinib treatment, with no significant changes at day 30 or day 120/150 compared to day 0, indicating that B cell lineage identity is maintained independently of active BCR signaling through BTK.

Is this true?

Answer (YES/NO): NO